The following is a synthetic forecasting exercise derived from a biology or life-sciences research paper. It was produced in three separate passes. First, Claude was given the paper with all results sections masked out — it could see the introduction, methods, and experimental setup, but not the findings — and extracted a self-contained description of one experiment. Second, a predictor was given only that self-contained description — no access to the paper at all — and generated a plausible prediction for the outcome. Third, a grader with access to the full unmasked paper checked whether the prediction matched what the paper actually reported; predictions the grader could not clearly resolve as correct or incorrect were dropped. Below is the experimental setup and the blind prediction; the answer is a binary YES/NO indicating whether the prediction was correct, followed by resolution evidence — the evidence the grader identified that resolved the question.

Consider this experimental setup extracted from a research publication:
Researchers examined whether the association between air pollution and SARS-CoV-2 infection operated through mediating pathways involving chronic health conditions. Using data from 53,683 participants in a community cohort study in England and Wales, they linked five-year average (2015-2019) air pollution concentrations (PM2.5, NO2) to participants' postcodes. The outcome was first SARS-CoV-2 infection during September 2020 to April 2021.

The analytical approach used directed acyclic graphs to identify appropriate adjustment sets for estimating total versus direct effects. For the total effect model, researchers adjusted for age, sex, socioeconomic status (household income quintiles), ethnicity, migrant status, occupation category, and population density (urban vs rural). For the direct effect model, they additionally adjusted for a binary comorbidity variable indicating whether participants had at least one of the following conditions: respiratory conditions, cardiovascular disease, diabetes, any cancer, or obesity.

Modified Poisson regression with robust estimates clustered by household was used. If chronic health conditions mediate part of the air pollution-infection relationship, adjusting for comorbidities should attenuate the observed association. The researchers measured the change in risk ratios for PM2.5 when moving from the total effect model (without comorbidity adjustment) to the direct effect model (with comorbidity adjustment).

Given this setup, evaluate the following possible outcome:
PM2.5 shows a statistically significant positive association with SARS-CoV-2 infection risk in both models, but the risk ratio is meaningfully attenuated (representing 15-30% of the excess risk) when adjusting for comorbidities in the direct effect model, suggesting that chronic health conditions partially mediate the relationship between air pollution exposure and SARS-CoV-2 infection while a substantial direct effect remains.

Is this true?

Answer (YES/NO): NO